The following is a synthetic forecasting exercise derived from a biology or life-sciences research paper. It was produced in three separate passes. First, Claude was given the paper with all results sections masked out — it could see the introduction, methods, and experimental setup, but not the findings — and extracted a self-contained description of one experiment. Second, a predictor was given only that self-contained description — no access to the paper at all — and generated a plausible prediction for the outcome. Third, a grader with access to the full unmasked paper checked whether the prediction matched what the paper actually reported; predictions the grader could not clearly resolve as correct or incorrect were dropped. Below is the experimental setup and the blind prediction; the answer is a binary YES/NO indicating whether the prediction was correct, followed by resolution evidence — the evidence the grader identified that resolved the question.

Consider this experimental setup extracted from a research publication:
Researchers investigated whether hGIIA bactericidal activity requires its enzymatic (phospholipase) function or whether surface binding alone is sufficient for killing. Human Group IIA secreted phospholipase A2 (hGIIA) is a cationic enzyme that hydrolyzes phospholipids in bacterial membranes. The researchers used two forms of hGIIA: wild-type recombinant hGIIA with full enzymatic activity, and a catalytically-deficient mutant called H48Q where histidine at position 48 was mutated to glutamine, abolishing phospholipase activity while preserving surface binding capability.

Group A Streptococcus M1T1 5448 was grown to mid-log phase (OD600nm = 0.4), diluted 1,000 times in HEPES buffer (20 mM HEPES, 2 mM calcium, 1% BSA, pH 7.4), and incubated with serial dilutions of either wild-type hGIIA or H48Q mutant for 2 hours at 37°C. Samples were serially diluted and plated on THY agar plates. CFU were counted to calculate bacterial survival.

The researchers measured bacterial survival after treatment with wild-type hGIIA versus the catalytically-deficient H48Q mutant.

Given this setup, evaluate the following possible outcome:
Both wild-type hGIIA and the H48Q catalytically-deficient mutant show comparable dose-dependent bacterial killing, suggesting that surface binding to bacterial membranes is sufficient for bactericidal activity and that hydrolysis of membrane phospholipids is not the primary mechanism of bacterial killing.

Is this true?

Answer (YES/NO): NO